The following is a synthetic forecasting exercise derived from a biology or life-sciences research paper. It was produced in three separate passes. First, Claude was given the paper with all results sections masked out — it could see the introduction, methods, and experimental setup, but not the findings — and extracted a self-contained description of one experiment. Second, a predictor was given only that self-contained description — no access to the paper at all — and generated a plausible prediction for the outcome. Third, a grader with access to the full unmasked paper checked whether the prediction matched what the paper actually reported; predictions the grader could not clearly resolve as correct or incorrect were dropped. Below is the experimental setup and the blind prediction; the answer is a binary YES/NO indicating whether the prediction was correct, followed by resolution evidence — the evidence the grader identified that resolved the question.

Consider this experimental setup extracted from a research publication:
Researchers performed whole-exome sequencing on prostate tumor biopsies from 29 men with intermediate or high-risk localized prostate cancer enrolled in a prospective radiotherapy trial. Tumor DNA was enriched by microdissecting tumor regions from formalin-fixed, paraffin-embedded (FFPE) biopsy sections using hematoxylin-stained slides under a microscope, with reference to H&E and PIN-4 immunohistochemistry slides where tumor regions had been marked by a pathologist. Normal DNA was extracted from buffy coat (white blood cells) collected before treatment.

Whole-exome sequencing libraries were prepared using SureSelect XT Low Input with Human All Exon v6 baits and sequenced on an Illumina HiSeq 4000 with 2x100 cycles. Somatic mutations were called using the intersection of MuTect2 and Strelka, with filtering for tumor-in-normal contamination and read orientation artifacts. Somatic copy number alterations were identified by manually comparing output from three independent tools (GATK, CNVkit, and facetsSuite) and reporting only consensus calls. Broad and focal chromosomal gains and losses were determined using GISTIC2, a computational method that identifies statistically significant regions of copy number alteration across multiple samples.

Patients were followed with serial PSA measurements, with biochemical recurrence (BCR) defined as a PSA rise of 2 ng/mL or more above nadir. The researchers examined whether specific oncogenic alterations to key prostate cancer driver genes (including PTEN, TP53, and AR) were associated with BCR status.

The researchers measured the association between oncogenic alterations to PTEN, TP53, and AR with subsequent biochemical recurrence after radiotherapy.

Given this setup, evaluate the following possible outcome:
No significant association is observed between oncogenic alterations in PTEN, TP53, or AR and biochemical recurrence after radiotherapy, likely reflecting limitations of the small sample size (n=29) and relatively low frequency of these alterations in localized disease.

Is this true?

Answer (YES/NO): NO